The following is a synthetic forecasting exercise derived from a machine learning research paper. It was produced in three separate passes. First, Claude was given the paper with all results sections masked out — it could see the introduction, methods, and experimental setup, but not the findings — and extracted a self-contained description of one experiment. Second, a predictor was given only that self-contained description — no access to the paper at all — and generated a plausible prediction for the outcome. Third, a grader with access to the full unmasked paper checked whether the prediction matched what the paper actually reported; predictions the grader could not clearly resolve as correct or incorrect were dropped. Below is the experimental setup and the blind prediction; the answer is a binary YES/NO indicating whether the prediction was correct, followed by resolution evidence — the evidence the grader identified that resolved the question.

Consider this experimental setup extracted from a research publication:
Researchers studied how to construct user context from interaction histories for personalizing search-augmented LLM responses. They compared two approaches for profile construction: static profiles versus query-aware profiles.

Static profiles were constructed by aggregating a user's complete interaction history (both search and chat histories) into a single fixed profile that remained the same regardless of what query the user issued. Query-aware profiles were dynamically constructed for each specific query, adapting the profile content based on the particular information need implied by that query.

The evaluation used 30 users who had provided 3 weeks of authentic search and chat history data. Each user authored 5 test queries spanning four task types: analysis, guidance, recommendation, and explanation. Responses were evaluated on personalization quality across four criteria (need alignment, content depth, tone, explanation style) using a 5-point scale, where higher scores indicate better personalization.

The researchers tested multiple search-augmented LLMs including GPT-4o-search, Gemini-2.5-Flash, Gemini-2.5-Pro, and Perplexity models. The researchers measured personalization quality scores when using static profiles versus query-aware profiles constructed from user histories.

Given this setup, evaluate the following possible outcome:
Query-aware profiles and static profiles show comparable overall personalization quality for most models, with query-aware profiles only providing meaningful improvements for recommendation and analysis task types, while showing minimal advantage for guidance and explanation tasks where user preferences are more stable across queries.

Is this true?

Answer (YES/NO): NO